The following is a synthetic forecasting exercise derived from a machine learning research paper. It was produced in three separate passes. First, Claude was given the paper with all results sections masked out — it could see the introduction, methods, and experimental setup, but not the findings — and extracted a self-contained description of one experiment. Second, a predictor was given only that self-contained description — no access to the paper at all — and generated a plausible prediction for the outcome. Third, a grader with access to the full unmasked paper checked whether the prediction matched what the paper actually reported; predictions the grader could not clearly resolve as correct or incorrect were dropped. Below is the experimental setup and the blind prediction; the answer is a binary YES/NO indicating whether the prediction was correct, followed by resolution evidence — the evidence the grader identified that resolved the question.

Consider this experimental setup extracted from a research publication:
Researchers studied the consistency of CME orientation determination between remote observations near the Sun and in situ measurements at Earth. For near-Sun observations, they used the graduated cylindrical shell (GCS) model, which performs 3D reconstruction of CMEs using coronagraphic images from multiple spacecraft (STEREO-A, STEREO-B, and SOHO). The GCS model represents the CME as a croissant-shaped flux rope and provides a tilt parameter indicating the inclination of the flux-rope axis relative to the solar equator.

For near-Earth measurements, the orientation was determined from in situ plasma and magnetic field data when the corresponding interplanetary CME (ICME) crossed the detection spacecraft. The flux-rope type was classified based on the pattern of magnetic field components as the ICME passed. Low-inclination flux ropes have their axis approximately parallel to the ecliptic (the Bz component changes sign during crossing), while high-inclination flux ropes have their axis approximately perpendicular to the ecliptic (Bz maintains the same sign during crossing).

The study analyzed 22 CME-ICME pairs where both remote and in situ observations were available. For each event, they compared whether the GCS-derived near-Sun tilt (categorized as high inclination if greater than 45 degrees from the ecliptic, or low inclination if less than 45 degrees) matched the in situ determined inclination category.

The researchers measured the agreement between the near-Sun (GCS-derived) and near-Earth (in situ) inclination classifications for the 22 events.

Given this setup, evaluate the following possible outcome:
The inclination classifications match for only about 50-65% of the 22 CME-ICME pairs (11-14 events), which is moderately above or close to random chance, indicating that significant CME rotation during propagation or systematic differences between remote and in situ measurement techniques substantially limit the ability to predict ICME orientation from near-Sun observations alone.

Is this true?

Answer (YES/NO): YES